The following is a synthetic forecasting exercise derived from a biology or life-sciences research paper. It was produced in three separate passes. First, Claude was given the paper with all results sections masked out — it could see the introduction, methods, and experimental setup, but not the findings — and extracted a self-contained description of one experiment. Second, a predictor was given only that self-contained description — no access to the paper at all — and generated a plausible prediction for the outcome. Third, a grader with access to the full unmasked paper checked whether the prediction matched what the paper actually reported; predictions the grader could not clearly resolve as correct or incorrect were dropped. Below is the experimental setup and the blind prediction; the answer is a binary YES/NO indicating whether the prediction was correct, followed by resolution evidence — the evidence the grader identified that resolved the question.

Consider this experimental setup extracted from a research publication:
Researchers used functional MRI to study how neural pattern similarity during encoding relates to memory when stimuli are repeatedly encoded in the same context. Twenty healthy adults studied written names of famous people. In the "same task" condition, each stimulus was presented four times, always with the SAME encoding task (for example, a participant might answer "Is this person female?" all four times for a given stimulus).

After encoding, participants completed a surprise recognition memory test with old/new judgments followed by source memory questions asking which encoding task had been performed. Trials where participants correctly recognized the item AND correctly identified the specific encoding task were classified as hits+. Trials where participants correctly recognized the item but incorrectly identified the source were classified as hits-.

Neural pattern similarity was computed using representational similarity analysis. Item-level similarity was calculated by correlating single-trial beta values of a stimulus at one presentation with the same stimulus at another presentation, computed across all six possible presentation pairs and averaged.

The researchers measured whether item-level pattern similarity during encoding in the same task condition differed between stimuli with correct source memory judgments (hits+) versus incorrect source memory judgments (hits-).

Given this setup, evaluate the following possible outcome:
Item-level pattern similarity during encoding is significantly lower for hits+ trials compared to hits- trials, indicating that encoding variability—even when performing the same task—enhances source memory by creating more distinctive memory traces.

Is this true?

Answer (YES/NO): NO